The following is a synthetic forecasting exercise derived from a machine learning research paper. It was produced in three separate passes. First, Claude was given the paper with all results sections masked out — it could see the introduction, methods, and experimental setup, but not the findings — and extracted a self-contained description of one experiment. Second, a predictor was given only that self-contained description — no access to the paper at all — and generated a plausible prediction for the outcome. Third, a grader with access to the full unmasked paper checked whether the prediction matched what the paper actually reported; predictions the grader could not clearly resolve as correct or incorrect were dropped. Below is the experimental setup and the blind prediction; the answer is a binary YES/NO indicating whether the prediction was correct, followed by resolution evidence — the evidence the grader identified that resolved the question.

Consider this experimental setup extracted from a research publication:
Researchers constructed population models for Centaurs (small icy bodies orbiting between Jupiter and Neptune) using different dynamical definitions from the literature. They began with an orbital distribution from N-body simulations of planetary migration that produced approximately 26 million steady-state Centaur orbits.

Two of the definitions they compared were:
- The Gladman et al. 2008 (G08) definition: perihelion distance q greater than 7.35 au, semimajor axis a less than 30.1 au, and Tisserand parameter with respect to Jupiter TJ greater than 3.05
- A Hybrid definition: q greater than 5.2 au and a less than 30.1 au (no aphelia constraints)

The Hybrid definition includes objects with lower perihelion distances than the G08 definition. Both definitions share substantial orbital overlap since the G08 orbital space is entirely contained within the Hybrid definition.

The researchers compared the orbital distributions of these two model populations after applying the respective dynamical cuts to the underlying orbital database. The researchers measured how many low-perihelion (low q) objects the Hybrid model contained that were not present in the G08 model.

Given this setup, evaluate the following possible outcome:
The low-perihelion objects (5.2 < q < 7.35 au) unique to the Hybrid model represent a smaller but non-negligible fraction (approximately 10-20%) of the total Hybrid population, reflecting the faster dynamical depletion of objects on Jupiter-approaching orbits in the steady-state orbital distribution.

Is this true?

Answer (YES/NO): NO